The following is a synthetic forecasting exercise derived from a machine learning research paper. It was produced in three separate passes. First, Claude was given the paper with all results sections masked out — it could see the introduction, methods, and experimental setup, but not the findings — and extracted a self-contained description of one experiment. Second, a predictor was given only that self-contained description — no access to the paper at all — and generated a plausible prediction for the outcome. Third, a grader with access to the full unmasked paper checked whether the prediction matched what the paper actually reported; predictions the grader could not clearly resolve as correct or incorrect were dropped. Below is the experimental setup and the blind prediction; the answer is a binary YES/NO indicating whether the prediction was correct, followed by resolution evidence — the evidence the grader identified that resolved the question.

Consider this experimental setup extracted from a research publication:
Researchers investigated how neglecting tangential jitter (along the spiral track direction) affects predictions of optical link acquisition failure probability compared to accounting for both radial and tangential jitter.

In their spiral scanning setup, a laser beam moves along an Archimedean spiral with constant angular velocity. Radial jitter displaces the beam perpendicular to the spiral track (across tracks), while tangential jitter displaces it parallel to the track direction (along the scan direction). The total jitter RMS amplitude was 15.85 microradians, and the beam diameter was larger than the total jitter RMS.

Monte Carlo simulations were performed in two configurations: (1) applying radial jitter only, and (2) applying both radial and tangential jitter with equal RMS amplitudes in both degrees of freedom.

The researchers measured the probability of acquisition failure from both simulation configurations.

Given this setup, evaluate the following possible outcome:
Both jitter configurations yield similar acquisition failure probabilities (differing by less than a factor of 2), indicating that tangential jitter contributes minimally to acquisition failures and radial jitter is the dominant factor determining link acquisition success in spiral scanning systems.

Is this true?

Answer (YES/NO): YES